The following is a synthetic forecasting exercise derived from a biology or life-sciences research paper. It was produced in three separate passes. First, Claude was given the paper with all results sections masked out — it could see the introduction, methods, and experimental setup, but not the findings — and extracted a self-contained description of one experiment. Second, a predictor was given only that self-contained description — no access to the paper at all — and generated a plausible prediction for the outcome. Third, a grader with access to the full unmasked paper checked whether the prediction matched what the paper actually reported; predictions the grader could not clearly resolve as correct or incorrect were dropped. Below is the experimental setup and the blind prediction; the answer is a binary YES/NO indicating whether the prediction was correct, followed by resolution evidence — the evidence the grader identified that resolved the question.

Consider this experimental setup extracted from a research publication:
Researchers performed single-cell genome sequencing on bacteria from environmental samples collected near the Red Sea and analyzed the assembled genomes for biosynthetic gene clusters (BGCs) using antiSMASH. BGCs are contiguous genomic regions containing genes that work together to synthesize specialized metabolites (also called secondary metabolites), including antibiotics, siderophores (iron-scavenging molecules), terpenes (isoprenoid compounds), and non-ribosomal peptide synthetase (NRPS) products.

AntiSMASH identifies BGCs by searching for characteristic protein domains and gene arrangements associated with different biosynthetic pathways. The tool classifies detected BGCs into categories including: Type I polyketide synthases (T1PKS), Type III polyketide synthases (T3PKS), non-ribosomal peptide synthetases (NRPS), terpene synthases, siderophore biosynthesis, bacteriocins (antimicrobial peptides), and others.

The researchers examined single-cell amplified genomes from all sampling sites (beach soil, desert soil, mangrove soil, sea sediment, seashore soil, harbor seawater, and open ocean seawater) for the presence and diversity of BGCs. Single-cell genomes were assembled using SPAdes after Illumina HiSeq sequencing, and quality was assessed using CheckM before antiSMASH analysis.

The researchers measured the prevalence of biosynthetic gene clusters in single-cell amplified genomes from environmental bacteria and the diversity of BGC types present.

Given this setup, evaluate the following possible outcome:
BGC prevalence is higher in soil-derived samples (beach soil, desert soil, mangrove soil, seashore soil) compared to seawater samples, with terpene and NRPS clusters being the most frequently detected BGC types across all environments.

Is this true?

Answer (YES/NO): NO